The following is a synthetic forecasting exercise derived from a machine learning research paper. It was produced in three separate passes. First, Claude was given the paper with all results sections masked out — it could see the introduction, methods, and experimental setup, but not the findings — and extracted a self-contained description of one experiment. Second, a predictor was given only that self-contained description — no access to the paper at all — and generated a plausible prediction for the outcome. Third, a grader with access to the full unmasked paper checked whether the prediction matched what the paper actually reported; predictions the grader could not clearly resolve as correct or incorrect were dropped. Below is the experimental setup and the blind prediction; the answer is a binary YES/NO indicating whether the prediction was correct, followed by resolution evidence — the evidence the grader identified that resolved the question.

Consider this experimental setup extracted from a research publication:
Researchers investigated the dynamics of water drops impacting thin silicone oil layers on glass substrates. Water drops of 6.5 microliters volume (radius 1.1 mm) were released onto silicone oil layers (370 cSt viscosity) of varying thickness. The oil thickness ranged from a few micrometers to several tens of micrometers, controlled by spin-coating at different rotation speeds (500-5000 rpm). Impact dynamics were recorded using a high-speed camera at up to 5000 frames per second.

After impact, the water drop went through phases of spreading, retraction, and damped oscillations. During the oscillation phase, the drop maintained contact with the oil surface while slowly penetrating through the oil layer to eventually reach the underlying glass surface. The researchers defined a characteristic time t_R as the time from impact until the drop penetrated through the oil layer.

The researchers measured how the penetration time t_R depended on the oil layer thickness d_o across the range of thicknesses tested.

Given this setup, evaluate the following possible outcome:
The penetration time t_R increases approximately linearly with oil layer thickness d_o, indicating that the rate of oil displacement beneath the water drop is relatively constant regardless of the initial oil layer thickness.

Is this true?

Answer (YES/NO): NO